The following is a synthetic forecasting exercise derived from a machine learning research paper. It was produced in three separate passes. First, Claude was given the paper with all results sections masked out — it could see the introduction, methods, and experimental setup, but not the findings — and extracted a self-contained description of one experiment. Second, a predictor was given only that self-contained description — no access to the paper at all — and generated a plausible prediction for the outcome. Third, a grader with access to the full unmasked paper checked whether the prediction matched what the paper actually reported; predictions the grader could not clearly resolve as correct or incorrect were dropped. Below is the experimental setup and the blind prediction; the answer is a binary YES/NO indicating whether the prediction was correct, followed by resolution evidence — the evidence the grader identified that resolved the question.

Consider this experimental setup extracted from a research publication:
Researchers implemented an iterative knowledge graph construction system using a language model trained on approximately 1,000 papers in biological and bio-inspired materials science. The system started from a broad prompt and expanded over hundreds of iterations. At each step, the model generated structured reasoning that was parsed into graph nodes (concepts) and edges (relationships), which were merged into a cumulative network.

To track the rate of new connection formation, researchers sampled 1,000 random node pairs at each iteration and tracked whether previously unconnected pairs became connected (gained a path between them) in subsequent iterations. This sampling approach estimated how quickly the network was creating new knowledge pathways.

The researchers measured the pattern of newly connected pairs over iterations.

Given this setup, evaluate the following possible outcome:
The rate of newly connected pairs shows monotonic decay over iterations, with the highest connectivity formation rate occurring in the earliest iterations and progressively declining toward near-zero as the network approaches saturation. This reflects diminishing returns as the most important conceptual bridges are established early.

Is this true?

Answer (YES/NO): NO